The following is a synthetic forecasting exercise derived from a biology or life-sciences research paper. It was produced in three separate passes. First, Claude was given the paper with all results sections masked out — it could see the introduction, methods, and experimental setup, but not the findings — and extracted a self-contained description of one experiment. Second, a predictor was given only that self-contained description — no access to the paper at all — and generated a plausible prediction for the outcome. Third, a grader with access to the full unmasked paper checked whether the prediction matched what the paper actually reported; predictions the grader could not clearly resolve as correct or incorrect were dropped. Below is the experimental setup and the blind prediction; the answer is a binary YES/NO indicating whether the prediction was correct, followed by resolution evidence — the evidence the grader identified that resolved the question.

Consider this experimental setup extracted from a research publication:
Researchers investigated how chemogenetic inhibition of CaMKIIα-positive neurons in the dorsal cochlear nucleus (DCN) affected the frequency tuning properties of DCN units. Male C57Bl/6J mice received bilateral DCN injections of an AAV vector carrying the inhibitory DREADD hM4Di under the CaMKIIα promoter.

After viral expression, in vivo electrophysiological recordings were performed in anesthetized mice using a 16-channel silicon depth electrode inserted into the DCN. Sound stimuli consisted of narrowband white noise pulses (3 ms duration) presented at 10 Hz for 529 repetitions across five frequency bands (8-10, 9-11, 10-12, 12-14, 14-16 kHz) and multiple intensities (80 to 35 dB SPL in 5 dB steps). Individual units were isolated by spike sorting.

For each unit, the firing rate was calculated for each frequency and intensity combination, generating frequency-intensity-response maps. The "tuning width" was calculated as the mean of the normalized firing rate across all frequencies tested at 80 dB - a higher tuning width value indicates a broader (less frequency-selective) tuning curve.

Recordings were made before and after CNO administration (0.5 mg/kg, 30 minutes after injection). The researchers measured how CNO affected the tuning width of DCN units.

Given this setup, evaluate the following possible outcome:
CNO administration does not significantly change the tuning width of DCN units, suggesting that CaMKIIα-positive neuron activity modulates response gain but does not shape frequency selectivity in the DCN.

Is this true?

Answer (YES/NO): NO